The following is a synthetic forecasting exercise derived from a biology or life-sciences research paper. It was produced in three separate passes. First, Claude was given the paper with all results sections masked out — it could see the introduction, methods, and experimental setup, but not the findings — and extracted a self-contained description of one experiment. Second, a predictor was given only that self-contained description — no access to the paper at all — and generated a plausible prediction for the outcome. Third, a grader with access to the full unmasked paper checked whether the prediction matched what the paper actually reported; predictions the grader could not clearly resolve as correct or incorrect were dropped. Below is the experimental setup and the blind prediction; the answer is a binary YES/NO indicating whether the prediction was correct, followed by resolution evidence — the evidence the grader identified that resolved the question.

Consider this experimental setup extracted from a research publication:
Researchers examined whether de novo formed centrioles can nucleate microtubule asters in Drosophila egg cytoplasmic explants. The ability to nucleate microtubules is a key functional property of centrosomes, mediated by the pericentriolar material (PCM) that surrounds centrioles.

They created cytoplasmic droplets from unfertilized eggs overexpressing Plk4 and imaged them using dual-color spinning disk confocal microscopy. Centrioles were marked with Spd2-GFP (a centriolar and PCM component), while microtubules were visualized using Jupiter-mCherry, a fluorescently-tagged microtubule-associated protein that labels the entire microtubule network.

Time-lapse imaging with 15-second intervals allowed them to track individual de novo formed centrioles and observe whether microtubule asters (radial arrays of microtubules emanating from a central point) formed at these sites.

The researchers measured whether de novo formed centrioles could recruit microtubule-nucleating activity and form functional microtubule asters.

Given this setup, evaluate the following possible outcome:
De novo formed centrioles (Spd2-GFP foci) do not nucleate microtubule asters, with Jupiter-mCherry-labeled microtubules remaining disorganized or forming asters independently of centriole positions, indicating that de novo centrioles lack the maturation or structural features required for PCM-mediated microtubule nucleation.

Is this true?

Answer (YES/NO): NO